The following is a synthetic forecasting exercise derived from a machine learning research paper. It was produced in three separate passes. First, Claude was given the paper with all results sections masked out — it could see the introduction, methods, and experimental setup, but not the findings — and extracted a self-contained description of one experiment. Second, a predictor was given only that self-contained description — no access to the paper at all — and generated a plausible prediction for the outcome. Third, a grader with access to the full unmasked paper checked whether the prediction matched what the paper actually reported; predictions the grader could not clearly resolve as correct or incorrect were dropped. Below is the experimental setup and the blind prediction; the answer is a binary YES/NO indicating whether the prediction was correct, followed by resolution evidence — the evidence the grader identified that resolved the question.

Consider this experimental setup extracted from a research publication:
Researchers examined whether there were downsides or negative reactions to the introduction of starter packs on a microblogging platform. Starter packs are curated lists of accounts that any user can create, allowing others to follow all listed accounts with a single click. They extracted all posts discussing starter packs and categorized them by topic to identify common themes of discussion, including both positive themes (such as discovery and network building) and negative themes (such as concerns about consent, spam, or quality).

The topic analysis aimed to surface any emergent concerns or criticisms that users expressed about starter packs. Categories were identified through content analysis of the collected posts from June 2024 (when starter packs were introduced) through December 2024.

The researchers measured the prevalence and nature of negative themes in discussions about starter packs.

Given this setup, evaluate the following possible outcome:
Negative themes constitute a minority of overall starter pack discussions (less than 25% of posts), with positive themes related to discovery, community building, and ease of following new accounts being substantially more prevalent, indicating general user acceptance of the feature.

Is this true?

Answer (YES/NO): YES